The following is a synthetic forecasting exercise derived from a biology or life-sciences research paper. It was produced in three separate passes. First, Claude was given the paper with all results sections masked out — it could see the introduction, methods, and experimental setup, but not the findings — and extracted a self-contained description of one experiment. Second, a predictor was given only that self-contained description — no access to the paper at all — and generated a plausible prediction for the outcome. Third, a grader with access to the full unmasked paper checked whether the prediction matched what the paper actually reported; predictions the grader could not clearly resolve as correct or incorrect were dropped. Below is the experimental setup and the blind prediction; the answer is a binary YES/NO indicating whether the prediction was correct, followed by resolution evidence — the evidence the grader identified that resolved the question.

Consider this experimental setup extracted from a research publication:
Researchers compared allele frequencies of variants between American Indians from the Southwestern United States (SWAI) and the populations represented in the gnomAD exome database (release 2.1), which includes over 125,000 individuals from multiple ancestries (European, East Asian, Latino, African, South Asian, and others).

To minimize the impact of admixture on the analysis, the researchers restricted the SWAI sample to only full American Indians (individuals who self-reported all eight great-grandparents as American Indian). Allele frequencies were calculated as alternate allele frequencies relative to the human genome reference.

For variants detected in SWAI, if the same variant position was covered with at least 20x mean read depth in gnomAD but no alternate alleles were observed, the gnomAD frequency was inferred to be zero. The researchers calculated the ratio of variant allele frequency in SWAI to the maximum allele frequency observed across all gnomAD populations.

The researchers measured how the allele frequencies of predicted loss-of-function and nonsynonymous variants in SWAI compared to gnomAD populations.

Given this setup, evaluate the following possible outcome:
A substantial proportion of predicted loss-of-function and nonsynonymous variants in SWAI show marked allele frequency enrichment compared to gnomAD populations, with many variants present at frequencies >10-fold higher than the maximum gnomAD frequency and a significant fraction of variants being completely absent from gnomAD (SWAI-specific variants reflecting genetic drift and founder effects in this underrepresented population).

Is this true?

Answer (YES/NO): YES